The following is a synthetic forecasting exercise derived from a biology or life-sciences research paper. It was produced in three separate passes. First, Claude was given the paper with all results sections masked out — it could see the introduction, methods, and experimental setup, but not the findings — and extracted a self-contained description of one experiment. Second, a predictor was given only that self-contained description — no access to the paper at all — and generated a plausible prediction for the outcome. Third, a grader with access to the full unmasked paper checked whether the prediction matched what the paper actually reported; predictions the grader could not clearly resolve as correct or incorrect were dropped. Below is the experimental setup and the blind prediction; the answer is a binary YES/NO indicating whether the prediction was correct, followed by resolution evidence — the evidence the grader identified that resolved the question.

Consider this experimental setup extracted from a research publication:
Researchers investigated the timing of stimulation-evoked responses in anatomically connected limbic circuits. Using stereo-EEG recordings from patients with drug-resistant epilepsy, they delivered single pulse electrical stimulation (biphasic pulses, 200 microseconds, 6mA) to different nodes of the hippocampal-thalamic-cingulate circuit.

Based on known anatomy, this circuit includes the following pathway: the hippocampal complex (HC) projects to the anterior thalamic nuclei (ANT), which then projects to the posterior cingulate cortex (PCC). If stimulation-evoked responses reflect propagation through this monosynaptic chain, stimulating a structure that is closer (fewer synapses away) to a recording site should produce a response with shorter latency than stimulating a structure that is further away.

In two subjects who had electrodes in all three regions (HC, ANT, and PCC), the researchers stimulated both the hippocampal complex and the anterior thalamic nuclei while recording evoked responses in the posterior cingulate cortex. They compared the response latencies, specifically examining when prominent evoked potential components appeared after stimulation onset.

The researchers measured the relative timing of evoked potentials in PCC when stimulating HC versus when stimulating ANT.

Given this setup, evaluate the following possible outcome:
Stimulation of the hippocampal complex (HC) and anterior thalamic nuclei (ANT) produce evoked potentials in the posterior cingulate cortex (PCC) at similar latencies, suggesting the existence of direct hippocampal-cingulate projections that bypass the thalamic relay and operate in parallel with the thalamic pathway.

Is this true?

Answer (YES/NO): NO